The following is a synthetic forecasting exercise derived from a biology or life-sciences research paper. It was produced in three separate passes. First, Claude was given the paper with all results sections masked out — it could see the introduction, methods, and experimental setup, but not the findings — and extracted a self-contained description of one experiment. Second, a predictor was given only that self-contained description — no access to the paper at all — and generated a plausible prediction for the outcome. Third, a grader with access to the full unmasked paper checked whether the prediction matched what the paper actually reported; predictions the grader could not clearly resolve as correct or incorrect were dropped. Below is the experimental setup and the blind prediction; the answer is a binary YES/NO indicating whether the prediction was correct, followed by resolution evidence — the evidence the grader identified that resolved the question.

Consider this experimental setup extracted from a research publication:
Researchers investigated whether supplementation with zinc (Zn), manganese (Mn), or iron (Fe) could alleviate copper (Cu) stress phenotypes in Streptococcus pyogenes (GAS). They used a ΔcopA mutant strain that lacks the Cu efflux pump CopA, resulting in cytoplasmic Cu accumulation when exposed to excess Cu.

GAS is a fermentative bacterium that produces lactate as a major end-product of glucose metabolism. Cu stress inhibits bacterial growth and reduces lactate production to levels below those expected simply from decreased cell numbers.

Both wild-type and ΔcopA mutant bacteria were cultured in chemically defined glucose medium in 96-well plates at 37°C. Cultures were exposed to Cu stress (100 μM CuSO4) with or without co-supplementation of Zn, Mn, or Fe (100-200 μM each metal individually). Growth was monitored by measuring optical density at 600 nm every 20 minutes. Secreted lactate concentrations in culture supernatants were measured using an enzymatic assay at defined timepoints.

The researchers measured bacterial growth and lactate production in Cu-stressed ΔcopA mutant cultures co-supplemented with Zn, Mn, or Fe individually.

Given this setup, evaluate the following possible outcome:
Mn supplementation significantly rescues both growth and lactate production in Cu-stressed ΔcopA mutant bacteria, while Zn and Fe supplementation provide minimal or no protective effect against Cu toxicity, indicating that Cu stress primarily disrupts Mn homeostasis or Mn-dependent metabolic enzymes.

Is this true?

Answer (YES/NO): NO